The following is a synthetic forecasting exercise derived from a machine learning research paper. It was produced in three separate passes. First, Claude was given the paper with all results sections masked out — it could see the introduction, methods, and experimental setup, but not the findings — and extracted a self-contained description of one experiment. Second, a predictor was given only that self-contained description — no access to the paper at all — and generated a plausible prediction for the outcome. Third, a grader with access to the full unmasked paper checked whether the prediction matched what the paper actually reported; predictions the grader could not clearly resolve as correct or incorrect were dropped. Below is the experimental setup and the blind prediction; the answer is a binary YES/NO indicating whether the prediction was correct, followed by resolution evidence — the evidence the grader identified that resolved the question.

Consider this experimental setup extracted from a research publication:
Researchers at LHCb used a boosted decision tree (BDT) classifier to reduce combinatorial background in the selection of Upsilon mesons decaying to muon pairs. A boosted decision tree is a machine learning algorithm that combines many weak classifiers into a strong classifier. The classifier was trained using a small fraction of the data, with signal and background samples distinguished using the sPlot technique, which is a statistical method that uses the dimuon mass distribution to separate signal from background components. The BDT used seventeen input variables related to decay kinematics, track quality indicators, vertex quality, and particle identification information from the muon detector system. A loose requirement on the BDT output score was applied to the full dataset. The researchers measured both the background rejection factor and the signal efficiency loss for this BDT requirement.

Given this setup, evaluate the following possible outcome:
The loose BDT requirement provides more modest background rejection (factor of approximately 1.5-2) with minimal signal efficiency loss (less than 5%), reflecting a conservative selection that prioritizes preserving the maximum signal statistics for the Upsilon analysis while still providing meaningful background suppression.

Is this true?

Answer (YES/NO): NO